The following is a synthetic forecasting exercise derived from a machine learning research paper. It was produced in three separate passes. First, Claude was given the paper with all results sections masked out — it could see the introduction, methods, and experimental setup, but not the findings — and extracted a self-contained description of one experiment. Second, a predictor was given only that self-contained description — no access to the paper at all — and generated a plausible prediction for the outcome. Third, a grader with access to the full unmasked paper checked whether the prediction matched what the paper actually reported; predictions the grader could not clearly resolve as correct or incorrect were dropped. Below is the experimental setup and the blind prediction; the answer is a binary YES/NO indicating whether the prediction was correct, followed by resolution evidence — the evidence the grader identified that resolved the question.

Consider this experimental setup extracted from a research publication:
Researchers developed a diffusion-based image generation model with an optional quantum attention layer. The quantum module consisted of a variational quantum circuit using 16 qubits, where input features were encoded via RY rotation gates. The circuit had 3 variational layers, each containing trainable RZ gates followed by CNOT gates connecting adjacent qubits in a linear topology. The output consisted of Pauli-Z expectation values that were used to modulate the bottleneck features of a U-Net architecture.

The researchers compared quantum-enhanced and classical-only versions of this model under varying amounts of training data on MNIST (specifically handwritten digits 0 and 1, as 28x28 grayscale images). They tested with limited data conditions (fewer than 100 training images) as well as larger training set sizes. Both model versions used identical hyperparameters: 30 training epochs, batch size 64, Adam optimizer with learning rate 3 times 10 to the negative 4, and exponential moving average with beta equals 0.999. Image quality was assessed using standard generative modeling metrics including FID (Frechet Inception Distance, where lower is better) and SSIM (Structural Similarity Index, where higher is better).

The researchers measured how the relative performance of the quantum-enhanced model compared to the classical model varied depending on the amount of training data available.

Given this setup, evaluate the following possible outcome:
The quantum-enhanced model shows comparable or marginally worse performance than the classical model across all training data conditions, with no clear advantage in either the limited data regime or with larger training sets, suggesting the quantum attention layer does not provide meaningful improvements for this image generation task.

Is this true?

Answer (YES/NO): NO